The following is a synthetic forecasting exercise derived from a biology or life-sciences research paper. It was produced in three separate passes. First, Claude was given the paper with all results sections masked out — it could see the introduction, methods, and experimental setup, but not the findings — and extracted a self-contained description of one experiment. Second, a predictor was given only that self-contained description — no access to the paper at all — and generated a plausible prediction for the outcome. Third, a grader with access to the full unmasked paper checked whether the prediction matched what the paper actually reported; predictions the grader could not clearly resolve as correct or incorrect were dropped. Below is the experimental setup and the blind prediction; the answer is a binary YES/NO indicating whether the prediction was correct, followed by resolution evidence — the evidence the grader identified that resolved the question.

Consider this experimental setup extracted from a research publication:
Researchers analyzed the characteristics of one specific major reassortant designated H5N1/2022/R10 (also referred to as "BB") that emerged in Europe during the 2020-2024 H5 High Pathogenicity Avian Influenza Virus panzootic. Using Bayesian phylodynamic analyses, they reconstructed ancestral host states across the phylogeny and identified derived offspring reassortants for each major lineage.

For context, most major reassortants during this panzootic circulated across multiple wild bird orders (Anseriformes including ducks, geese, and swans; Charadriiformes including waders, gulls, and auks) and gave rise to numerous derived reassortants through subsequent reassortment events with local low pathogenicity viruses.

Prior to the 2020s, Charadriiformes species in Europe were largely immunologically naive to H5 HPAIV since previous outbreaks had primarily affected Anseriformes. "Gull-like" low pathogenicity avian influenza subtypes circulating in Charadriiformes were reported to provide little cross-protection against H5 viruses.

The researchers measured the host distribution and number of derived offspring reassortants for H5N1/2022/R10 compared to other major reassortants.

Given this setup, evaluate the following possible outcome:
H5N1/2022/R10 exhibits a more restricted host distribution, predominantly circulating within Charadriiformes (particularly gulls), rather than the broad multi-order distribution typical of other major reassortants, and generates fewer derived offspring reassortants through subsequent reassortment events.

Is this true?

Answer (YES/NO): YES